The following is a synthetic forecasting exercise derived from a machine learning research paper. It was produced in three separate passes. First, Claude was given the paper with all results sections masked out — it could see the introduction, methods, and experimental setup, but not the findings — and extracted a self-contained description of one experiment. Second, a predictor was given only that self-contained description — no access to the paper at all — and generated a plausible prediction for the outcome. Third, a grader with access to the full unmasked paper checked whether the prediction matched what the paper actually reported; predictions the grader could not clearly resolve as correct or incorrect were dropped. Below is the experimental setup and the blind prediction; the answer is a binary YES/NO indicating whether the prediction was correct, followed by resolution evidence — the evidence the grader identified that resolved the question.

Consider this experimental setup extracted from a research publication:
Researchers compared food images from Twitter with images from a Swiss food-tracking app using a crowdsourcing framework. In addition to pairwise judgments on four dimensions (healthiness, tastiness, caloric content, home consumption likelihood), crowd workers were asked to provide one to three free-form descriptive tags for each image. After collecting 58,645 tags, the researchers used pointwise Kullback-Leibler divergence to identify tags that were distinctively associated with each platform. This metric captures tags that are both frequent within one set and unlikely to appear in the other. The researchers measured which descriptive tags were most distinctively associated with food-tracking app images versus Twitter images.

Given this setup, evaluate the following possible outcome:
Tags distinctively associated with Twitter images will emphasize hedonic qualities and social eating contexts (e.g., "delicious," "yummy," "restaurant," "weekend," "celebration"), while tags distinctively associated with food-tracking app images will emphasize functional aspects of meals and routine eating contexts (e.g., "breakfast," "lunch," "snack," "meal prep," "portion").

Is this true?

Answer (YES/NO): NO